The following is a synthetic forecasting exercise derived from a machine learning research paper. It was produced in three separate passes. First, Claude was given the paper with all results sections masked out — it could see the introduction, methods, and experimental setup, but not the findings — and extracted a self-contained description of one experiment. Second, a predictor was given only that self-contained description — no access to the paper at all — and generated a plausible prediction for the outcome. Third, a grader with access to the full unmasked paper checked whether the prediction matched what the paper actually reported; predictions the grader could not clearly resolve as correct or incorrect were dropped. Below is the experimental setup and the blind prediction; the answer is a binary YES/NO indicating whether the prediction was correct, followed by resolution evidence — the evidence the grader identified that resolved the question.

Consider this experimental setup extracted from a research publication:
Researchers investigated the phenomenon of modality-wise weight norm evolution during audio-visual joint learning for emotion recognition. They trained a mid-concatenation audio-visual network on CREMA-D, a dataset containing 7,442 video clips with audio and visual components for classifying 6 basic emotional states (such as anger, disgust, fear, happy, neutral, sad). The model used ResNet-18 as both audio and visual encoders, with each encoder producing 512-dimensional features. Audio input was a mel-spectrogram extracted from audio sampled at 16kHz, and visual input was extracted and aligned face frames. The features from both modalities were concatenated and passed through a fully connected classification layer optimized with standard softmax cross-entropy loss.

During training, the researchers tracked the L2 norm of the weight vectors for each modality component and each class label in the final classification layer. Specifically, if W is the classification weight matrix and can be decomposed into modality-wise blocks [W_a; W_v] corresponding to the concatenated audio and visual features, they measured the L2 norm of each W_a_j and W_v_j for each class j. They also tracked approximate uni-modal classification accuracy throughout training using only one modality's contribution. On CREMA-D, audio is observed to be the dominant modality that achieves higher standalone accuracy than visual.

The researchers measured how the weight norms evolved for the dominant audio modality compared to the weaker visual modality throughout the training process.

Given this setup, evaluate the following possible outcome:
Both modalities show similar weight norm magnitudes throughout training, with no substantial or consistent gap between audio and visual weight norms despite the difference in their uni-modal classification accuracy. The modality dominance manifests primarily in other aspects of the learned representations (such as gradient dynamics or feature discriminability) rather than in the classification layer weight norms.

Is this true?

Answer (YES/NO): NO